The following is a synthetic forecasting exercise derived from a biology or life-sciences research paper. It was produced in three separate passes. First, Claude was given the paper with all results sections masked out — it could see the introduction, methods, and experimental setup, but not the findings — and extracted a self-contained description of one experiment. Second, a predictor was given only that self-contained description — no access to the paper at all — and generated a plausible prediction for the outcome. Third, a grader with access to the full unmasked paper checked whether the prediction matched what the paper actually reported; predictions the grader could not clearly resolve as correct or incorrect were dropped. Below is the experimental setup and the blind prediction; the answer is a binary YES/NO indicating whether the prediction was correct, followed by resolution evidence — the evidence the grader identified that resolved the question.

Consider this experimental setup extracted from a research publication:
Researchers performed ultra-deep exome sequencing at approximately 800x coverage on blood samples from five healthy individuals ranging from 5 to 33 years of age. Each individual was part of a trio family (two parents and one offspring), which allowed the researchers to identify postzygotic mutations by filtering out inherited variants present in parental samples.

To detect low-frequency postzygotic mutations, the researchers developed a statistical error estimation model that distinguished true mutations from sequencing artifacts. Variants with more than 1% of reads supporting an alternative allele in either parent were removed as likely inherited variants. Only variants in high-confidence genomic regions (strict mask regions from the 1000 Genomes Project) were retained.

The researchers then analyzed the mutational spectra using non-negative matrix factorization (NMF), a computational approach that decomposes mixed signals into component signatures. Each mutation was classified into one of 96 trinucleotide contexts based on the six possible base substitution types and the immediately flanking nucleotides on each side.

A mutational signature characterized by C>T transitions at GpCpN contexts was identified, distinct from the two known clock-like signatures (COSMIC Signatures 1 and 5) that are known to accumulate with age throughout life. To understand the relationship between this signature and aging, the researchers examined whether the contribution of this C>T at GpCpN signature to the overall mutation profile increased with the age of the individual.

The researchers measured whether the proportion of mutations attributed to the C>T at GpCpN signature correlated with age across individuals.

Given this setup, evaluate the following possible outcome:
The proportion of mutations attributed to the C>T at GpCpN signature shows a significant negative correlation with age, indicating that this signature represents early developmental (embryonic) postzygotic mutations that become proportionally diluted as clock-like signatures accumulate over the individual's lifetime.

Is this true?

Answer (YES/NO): NO